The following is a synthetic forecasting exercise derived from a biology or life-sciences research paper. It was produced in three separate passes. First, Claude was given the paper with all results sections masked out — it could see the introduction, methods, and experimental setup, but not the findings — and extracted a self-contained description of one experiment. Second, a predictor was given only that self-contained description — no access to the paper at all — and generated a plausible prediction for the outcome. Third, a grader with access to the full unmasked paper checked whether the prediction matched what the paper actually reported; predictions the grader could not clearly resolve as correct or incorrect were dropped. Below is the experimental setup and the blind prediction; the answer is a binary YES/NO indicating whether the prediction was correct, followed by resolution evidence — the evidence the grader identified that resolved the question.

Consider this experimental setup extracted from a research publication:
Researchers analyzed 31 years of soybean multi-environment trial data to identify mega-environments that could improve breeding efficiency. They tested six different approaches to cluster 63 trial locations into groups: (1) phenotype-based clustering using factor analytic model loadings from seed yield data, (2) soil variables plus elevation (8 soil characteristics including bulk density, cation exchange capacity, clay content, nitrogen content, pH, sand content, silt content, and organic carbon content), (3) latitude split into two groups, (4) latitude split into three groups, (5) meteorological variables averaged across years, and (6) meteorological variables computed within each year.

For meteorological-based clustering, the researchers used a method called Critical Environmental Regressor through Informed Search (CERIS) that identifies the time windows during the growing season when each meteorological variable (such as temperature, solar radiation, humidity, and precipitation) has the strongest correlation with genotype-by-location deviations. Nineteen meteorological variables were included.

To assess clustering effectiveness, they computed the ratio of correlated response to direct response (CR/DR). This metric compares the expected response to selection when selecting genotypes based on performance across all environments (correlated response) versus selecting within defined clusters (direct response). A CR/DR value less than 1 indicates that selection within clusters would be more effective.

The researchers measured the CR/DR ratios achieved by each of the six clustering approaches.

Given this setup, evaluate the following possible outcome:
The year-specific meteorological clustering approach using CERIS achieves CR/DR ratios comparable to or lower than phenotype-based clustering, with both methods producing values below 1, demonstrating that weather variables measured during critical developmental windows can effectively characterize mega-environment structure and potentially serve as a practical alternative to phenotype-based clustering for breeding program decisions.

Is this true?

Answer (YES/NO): NO